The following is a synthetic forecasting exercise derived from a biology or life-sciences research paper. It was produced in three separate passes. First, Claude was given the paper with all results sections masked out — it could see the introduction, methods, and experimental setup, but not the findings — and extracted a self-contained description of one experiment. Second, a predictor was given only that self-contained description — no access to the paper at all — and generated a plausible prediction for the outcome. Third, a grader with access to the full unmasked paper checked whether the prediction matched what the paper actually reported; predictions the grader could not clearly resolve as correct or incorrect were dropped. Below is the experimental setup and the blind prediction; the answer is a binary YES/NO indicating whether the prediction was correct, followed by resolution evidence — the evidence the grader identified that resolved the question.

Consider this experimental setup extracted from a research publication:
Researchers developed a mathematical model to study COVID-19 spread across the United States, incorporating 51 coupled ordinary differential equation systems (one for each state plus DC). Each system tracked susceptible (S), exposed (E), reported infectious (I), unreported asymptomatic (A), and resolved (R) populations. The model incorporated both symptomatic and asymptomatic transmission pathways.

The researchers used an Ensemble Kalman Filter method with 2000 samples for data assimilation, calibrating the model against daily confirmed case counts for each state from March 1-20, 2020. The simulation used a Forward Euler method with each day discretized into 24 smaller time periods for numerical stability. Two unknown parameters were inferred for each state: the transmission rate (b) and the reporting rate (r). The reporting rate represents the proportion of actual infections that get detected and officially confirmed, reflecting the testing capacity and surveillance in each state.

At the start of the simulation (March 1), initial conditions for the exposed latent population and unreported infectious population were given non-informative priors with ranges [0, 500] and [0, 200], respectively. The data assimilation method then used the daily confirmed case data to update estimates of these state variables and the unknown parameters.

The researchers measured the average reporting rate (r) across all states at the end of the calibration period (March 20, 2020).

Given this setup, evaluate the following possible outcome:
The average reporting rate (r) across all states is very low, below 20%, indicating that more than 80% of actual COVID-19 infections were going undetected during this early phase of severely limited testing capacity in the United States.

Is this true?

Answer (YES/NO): NO